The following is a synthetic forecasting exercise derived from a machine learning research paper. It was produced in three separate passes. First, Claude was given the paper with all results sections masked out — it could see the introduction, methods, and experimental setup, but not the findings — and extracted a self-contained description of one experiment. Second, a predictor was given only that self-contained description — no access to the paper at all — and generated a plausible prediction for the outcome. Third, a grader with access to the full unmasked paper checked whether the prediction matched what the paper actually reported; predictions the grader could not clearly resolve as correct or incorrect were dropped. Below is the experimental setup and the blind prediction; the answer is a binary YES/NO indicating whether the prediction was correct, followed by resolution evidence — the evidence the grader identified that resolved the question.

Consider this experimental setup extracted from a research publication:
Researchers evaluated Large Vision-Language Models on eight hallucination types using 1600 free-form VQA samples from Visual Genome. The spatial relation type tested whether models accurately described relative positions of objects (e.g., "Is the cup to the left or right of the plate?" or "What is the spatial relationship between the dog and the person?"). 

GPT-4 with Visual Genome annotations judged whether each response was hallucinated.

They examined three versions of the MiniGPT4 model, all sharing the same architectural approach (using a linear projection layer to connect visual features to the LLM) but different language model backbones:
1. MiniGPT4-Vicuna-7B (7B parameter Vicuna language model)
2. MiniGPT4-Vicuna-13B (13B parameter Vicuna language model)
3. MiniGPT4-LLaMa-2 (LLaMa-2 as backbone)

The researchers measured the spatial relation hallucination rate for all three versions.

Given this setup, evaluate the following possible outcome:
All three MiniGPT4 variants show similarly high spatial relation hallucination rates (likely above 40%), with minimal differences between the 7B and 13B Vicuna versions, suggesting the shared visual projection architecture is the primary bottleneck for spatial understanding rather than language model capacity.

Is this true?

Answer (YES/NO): NO